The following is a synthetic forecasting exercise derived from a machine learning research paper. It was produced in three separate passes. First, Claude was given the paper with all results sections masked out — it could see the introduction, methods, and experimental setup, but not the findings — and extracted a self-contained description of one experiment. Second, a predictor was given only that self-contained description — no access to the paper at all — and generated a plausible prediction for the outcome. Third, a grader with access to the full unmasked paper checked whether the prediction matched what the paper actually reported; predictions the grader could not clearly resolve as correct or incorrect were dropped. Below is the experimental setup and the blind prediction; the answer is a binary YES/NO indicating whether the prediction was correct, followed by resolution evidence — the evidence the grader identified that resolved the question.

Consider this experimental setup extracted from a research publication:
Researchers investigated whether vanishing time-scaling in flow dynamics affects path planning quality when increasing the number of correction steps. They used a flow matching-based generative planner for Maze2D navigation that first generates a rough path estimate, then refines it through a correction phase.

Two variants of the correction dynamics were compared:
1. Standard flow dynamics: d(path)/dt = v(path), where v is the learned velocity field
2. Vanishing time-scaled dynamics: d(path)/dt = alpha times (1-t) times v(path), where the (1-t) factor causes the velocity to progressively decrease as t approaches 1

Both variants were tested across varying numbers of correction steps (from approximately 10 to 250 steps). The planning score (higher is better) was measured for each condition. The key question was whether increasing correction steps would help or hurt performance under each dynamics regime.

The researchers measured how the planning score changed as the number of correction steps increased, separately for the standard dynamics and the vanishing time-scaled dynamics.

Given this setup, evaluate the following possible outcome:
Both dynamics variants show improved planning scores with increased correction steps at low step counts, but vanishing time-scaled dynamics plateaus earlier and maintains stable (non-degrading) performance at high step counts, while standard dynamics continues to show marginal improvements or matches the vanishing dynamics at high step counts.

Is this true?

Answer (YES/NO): NO